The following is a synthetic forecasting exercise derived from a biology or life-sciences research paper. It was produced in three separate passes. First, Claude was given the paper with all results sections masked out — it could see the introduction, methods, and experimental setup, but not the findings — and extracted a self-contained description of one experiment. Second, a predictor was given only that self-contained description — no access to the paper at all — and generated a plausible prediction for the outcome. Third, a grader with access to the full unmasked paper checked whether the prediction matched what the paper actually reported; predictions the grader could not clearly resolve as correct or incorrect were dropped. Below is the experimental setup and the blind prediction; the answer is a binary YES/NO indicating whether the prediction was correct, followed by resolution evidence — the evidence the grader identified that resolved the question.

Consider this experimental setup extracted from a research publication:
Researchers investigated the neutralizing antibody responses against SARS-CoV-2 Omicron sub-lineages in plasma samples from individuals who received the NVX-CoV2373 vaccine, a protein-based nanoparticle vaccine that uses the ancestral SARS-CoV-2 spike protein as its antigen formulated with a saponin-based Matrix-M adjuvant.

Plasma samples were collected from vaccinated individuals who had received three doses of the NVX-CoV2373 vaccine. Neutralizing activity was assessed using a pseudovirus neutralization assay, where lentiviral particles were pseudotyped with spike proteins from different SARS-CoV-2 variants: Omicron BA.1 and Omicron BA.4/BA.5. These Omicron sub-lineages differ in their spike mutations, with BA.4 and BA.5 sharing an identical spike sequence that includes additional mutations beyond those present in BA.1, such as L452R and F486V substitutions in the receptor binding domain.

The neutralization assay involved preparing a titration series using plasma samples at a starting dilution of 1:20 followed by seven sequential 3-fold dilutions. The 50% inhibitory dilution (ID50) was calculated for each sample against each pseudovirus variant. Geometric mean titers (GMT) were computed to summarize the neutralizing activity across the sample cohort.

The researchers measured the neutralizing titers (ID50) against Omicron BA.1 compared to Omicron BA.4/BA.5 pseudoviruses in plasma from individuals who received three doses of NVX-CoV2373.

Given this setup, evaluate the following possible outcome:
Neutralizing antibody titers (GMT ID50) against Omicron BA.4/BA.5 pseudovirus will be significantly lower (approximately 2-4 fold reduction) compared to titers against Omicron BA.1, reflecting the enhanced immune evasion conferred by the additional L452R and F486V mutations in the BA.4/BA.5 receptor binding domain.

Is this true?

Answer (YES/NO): YES